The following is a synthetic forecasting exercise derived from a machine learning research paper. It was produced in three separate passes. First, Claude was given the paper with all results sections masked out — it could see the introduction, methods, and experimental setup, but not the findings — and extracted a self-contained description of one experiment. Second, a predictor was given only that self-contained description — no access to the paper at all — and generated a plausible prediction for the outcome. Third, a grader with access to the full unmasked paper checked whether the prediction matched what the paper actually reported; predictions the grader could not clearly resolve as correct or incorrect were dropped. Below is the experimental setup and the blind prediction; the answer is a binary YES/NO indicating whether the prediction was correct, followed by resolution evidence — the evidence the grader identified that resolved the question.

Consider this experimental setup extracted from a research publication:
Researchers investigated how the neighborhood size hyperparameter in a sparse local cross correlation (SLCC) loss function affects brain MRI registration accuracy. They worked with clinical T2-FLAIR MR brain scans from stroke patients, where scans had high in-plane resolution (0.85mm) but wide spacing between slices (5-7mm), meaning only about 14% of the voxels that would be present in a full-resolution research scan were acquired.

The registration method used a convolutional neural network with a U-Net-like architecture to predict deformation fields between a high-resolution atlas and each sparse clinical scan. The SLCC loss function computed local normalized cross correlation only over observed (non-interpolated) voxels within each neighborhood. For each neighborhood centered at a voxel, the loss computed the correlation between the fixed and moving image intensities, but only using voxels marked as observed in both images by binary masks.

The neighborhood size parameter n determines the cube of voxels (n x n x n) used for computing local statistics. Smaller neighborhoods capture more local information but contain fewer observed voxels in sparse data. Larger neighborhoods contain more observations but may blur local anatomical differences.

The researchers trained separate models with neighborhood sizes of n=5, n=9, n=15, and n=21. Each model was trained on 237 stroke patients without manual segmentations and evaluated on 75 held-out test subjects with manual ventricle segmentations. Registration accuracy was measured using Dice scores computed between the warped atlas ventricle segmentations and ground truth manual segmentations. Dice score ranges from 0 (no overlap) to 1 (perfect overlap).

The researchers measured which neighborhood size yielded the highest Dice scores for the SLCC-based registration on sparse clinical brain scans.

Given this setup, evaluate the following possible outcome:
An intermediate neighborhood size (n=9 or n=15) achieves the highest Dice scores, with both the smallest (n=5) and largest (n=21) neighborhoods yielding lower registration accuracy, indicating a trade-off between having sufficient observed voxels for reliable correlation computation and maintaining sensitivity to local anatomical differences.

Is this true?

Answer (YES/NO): YES